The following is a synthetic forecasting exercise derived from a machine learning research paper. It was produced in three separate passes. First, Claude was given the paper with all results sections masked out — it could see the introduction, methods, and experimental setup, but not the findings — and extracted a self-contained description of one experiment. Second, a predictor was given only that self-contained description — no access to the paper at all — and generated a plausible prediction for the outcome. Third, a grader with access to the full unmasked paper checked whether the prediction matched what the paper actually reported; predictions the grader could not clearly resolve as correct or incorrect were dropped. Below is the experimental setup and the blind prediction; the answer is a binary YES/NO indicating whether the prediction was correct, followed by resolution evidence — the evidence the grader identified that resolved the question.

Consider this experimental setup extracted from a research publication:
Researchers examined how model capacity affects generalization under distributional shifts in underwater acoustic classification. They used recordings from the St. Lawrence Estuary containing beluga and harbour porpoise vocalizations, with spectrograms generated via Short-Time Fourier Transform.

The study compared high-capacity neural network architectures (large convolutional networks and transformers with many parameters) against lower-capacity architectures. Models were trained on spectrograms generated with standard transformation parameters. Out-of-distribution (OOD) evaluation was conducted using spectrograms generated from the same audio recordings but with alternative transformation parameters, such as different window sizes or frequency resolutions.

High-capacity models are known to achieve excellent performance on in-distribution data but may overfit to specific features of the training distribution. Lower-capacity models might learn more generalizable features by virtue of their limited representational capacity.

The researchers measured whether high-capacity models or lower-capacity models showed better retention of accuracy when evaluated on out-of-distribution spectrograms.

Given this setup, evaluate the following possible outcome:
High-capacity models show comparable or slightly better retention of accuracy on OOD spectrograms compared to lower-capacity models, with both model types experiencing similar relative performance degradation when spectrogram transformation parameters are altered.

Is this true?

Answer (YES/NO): NO